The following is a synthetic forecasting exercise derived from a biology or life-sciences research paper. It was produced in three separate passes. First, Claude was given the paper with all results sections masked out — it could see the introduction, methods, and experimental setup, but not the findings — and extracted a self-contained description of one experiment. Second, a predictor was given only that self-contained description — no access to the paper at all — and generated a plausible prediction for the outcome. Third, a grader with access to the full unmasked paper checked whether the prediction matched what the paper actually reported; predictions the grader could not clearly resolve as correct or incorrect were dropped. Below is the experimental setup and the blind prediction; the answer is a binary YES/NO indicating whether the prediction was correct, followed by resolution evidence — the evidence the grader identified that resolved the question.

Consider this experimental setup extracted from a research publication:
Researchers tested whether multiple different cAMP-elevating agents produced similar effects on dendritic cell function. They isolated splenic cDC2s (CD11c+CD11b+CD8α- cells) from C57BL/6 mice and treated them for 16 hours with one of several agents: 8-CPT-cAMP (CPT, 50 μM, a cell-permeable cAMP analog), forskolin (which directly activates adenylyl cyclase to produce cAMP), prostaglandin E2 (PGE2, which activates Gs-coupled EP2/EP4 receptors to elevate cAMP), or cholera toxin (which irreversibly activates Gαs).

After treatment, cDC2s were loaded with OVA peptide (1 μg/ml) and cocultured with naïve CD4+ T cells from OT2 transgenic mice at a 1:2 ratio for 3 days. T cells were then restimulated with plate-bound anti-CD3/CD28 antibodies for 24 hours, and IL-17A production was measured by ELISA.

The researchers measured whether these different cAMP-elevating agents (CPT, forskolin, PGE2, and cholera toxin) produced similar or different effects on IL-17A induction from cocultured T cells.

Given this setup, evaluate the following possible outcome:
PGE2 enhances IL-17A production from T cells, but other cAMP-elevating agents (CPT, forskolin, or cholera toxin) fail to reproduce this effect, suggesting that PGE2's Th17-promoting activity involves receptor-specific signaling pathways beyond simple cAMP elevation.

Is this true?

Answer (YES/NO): NO